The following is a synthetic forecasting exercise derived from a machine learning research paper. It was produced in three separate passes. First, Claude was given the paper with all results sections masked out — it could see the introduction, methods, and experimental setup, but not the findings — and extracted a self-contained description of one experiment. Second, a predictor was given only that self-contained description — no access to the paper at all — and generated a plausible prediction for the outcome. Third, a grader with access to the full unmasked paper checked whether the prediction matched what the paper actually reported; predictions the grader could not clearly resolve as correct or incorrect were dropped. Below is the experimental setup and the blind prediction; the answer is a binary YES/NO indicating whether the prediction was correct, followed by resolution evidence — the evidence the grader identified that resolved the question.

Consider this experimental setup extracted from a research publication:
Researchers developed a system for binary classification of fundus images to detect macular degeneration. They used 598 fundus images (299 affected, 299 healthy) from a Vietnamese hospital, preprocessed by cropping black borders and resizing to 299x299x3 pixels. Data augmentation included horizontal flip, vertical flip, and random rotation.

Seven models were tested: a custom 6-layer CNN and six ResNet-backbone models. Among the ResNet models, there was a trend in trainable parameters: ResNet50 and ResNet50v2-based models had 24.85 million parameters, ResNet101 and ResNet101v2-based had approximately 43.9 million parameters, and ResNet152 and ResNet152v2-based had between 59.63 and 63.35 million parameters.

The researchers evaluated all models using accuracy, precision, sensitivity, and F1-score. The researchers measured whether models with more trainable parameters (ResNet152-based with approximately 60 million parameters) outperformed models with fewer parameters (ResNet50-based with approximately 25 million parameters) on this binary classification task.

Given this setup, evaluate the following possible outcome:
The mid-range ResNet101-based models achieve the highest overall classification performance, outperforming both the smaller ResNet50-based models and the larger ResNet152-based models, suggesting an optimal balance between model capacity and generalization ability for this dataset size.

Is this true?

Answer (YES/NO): NO